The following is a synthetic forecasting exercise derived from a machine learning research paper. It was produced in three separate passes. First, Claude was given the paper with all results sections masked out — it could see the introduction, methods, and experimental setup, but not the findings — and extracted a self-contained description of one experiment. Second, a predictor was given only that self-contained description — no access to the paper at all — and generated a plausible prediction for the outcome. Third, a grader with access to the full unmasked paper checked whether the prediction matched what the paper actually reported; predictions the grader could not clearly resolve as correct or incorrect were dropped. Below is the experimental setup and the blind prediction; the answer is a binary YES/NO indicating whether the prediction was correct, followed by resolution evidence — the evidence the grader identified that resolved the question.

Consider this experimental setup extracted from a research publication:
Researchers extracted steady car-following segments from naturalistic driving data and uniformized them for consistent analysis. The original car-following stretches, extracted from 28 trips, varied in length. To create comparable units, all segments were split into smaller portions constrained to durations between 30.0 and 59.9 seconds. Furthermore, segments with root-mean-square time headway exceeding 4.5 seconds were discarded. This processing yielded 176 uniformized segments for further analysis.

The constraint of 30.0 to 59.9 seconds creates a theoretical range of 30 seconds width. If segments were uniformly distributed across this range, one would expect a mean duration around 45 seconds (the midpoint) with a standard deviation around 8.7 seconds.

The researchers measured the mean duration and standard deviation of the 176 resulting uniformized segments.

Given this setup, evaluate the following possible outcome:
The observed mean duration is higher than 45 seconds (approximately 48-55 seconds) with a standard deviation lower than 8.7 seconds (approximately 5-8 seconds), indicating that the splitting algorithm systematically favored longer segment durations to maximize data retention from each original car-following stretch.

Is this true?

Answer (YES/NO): NO